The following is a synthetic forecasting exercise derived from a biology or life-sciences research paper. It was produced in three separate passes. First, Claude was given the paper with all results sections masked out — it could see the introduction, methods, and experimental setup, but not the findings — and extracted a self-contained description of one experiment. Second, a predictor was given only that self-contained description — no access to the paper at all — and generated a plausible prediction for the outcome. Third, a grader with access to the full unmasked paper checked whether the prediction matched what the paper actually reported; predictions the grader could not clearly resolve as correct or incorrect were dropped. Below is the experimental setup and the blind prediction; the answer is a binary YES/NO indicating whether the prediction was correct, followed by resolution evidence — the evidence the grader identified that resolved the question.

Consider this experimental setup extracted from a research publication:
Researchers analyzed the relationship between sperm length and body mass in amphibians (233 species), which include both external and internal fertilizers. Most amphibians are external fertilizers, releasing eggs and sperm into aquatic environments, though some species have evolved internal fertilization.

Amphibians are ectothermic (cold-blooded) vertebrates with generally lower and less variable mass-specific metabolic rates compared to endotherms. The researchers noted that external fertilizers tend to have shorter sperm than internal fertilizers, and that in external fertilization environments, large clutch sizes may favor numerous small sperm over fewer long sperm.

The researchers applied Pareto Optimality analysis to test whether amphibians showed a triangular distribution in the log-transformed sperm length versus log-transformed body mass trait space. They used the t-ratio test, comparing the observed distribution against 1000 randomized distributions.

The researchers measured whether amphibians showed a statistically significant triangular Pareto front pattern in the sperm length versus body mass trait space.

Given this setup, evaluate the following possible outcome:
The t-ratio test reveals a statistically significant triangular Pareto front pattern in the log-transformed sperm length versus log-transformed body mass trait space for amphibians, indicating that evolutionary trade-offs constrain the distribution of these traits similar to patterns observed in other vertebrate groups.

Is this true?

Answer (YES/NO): NO